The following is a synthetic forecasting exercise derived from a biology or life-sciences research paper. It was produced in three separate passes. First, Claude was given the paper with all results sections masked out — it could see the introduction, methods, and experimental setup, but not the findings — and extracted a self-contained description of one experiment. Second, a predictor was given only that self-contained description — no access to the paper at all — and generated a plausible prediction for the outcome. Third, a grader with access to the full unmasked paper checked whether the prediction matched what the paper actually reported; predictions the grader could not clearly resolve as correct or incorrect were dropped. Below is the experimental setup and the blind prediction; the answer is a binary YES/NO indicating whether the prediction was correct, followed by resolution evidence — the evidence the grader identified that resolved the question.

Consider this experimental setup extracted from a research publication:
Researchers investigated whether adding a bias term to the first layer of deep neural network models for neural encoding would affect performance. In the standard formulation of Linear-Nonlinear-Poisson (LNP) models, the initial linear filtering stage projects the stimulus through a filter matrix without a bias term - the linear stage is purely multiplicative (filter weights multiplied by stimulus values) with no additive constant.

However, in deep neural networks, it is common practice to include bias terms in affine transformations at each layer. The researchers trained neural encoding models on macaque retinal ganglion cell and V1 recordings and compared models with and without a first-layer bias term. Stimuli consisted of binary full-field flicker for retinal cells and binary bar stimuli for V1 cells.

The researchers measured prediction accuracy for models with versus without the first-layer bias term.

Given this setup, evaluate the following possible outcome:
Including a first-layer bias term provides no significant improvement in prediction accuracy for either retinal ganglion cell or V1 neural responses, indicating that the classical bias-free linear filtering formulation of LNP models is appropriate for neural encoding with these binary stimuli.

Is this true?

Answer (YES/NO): NO